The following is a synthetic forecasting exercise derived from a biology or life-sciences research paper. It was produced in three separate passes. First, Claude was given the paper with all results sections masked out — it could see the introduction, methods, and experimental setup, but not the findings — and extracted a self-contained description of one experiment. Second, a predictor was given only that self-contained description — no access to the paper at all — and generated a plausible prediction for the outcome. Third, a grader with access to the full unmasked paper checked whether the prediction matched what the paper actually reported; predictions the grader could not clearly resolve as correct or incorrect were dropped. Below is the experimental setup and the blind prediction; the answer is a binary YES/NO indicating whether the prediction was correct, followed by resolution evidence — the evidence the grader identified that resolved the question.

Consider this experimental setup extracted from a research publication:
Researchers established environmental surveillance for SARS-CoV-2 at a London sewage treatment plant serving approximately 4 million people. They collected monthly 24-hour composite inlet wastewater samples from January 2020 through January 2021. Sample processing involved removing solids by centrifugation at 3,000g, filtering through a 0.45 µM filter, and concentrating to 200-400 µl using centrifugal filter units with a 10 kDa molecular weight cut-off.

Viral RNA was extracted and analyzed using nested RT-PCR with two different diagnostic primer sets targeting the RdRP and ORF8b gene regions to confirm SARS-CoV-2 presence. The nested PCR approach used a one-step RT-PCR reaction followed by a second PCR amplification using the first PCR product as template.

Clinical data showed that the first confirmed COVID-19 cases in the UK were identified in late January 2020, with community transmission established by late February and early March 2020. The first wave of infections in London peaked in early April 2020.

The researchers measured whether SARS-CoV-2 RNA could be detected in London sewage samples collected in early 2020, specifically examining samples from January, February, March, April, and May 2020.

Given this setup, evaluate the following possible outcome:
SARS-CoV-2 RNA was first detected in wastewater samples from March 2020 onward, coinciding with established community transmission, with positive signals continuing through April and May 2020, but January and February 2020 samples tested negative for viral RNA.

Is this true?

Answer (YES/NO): NO